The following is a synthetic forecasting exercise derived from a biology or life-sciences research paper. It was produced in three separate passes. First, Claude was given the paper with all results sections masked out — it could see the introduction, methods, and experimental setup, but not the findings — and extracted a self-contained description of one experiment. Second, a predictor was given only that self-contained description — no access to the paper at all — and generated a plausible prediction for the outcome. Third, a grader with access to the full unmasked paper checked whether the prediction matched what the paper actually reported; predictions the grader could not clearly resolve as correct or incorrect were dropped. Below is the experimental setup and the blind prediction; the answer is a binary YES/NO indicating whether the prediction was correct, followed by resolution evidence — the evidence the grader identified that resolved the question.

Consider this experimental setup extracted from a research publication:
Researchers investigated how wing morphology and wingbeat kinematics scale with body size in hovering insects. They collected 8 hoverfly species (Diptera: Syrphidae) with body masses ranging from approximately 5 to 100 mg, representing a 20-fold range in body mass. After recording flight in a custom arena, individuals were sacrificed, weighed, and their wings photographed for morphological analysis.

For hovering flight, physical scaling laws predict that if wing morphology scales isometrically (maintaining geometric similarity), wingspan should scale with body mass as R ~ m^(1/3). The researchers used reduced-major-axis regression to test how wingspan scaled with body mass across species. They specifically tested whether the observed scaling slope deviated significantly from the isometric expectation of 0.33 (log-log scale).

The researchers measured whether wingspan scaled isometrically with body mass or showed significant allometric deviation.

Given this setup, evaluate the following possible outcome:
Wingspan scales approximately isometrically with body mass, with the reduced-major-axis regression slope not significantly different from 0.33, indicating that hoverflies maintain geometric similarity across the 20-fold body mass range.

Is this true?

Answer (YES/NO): NO